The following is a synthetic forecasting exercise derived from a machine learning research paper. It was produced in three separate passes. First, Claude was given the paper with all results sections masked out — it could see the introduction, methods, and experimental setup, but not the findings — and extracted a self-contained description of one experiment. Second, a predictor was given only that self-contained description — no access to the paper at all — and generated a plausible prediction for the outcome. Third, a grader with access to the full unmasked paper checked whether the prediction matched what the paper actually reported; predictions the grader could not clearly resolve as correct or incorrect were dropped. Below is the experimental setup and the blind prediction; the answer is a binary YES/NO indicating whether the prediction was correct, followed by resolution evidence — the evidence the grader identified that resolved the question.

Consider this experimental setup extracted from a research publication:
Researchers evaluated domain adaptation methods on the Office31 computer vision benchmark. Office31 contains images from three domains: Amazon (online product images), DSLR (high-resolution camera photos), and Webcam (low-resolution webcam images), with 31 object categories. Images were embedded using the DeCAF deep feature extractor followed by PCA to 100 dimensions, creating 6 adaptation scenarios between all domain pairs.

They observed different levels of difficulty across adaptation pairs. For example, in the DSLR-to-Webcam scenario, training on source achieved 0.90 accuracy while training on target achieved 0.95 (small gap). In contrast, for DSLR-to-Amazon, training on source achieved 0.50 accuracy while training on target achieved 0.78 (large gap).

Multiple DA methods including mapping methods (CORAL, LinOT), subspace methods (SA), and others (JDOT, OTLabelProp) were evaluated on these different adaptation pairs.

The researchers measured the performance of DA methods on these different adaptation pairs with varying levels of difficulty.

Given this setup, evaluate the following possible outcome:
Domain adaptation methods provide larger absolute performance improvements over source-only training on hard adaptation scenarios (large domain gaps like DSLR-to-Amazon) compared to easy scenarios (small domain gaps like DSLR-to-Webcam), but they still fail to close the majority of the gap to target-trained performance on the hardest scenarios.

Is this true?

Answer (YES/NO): NO